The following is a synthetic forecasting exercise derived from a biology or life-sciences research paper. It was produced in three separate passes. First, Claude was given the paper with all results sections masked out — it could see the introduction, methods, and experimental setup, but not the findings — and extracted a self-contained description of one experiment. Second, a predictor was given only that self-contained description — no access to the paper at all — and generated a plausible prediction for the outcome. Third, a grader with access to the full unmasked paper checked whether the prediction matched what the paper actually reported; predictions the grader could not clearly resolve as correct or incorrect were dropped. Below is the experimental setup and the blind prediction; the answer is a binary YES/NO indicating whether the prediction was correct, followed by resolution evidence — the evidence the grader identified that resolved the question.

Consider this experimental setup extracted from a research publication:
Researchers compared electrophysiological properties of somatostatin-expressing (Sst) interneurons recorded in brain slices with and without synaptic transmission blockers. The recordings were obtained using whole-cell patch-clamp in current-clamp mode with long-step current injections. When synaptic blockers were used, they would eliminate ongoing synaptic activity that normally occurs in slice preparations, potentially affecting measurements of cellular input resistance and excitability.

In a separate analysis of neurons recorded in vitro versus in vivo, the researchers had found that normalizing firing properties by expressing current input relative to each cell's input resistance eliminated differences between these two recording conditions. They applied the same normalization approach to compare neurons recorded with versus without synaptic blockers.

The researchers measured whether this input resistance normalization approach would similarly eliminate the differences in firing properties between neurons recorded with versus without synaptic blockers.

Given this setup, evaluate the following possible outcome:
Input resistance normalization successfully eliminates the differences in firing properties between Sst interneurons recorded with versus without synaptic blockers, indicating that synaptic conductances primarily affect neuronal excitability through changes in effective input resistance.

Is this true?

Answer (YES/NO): NO